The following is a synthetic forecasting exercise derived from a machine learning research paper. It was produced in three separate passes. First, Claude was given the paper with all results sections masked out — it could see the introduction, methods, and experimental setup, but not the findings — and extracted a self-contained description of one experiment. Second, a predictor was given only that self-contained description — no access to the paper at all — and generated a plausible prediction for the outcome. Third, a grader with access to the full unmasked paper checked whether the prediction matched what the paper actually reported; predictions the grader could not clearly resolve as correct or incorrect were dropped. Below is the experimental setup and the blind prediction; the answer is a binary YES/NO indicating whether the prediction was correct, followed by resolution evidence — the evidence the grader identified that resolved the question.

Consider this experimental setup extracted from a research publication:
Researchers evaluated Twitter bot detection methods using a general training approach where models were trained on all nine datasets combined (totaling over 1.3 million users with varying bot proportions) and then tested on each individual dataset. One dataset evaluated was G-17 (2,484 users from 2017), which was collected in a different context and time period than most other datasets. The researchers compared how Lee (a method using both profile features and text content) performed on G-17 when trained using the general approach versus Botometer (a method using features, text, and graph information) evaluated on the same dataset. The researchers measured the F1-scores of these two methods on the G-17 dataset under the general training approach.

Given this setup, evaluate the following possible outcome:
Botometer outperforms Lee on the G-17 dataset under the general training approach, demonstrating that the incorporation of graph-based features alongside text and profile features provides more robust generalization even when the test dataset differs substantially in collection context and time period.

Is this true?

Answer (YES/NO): YES